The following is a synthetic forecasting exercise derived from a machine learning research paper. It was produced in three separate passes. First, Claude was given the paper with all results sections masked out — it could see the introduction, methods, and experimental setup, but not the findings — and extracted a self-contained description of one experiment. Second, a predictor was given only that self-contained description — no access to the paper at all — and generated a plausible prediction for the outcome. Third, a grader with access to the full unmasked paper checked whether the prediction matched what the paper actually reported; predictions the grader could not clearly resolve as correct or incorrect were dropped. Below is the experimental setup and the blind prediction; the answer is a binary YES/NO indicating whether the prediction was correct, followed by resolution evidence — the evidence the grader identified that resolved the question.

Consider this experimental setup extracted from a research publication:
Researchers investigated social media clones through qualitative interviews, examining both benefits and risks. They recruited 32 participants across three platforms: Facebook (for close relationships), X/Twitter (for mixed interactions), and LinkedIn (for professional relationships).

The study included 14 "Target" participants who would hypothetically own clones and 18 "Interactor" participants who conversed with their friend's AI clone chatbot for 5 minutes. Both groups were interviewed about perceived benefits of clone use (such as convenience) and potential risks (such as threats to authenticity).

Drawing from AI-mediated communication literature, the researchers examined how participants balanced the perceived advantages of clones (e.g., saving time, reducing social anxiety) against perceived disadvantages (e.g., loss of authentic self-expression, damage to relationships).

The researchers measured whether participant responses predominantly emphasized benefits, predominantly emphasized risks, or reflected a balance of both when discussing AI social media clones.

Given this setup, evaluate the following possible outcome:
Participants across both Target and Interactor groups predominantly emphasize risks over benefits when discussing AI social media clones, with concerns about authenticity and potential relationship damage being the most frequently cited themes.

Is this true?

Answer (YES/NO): NO